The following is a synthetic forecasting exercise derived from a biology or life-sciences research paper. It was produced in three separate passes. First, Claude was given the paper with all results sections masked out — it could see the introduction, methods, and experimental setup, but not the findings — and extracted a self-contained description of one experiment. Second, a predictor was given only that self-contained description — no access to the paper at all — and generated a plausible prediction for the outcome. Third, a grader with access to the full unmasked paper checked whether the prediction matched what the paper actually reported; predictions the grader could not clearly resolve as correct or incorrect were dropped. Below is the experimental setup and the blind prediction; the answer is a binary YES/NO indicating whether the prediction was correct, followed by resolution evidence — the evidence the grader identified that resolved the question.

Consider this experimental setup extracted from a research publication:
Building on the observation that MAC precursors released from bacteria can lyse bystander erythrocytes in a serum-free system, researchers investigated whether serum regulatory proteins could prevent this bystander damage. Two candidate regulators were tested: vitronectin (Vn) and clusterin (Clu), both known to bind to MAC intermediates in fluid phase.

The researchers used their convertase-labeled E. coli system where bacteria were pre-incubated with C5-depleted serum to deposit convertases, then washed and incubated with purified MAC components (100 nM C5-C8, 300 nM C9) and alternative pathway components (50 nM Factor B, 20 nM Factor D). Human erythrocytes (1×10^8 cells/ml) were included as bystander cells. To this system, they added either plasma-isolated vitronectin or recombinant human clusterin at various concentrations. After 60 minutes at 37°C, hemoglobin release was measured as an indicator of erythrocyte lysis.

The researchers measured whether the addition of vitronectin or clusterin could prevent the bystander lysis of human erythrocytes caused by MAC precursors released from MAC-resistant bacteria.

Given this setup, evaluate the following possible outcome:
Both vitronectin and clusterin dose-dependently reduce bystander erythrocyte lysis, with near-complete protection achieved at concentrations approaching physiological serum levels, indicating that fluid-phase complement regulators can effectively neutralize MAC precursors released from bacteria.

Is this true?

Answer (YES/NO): NO